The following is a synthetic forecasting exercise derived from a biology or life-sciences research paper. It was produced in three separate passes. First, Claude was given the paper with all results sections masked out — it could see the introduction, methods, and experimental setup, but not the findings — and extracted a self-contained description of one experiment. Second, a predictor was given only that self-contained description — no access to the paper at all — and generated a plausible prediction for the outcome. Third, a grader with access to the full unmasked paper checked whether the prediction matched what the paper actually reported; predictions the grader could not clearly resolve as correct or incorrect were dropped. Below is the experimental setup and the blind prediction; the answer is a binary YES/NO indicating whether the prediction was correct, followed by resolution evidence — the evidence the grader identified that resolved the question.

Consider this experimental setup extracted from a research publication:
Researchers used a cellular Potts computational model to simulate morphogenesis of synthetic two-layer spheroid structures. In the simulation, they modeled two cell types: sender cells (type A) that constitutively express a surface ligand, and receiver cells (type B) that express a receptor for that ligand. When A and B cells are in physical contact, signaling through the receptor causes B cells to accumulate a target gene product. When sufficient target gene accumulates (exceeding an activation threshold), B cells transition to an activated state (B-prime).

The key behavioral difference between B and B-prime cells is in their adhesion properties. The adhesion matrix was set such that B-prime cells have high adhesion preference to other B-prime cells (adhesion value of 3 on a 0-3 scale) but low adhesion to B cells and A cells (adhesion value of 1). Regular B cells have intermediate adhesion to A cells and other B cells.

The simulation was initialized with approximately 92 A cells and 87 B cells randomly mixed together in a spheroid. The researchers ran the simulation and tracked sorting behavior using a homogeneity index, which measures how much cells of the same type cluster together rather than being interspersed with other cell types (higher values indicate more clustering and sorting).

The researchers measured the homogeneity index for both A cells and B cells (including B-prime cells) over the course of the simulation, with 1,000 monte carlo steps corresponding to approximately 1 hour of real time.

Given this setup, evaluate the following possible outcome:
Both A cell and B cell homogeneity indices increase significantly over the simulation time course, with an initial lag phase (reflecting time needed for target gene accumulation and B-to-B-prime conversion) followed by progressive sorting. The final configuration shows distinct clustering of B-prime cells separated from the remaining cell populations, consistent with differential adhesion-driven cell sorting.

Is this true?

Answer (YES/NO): NO